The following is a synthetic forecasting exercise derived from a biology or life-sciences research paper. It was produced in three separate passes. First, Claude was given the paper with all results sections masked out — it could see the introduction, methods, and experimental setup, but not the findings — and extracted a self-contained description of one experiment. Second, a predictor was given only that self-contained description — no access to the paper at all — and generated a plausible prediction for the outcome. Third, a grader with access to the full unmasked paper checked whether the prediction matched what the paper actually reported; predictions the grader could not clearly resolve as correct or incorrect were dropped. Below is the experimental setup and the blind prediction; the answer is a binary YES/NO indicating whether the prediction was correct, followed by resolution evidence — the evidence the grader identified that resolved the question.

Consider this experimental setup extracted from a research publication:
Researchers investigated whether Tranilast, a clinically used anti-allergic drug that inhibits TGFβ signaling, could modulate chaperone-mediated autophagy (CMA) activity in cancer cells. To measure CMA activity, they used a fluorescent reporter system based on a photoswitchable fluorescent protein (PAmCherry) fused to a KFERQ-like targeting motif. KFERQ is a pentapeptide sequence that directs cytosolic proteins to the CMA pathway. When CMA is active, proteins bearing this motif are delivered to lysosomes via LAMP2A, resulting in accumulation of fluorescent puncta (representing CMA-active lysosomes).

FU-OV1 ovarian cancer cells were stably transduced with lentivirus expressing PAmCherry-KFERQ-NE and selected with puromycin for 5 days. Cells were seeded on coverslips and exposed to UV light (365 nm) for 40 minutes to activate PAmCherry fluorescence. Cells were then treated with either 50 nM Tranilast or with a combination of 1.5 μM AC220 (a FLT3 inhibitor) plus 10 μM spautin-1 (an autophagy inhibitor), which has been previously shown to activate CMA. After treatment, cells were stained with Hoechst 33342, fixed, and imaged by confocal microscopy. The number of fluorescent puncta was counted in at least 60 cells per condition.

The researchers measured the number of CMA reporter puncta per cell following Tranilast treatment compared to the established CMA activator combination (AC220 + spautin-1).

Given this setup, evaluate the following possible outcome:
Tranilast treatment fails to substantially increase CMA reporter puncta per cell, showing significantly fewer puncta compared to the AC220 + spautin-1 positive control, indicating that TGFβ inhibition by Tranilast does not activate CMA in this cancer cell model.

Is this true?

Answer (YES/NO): NO